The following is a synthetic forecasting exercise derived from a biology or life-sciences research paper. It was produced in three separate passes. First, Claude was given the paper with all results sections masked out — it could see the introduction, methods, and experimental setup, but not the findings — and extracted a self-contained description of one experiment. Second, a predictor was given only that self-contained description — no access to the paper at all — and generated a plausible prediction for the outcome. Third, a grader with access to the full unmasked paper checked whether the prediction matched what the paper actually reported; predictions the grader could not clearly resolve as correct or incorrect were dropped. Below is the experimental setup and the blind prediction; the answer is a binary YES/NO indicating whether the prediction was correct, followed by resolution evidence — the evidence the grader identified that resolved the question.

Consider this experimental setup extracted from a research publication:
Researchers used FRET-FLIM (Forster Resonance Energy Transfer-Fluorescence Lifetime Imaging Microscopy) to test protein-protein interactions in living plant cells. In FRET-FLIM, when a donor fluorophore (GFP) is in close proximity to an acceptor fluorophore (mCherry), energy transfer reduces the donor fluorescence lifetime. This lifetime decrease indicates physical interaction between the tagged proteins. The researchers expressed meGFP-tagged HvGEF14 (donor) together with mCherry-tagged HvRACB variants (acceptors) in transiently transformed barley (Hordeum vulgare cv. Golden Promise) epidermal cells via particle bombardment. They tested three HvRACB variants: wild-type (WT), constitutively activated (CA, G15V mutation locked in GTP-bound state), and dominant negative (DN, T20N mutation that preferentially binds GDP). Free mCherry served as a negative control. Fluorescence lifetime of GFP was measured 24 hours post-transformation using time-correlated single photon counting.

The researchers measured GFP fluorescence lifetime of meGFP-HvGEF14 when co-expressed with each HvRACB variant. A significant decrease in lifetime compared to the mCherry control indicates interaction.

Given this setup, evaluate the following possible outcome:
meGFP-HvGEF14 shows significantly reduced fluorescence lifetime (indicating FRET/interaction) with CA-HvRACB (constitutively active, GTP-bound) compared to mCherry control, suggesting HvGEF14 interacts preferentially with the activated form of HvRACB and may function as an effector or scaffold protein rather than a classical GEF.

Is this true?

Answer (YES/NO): NO